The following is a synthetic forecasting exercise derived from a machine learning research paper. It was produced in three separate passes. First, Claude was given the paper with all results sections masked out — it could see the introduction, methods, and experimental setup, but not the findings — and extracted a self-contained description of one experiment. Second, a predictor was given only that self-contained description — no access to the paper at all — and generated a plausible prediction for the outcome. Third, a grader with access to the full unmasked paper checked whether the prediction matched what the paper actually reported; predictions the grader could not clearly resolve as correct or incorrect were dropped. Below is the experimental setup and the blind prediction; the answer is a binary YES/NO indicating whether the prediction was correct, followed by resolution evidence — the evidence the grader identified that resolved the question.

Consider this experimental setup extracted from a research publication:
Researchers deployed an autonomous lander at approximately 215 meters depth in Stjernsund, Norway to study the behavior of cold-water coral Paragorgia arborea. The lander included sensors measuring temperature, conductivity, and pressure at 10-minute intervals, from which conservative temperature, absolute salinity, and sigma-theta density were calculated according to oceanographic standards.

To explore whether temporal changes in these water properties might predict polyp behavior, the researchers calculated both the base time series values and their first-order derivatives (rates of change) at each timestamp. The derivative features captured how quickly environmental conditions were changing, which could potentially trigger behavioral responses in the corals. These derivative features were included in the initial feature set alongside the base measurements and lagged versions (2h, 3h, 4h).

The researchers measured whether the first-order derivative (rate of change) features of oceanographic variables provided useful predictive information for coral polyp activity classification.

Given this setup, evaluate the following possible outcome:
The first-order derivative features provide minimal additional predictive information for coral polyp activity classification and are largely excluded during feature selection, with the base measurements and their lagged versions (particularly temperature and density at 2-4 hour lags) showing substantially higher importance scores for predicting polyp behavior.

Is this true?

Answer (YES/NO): NO